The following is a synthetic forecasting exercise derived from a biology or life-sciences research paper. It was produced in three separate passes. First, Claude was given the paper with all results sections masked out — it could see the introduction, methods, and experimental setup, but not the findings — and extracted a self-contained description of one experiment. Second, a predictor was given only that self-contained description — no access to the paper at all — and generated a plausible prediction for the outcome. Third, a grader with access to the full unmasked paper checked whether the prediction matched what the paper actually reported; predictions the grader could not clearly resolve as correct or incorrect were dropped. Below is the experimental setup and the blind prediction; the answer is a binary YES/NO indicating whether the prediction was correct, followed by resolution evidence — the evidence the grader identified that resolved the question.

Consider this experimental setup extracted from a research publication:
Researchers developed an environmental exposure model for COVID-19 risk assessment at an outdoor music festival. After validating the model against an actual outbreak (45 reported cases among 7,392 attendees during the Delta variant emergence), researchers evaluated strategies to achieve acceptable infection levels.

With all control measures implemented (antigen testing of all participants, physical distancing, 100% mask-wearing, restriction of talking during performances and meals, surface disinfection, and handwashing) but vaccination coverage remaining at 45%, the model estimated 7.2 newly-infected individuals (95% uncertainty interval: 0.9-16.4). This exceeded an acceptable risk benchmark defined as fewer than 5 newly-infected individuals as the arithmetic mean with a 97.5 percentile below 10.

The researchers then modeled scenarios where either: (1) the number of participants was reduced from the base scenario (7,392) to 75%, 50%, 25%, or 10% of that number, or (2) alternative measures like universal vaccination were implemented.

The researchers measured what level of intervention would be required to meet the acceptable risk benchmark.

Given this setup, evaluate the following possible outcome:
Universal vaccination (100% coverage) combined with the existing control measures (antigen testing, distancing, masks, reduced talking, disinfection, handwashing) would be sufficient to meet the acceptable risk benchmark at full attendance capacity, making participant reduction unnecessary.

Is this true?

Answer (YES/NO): YES